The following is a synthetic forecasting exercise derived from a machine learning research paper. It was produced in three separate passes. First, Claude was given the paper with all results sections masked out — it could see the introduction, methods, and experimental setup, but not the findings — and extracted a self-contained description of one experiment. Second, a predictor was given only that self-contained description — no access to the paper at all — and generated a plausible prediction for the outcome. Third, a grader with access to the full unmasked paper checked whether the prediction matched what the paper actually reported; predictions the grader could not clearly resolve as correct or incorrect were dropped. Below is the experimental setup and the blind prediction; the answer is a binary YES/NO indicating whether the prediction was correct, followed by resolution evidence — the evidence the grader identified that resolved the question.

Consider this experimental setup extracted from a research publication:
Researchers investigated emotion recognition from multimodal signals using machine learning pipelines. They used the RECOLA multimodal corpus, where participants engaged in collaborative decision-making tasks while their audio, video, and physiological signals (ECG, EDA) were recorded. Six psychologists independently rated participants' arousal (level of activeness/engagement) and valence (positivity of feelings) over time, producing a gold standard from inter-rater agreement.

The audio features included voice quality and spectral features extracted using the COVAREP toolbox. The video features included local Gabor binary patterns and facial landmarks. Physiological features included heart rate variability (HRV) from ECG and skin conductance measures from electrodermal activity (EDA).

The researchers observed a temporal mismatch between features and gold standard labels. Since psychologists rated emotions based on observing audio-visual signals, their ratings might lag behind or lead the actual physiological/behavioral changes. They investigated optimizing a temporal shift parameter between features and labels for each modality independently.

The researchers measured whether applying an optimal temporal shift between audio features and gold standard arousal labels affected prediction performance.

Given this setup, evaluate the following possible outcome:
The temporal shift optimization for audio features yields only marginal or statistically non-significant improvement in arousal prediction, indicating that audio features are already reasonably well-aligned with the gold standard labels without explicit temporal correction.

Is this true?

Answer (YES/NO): NO